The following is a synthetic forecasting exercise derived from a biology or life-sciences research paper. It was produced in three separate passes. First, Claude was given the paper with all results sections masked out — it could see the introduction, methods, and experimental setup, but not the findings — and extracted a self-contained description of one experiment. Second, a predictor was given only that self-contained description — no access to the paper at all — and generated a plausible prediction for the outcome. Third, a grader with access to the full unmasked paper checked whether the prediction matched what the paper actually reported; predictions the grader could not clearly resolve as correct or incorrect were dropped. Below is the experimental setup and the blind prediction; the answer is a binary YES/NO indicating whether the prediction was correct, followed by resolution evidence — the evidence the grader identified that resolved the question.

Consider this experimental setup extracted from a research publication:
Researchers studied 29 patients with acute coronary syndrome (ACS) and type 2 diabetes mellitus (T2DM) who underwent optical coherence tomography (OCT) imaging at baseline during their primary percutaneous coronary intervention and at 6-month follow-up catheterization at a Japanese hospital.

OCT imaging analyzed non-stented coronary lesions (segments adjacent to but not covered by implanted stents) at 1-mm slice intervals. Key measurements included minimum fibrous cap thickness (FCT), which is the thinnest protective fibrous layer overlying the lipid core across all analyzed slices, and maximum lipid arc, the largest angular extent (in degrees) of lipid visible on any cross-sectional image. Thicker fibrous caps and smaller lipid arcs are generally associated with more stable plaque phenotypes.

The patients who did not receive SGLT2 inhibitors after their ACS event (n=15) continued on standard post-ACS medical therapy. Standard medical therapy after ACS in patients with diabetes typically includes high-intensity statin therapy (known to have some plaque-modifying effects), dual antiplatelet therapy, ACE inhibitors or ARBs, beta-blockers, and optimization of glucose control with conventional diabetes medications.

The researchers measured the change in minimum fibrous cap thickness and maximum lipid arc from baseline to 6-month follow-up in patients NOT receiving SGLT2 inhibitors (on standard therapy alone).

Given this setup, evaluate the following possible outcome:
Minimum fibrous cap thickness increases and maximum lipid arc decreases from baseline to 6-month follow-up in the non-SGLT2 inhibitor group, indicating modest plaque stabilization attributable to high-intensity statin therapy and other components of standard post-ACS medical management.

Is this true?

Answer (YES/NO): YES